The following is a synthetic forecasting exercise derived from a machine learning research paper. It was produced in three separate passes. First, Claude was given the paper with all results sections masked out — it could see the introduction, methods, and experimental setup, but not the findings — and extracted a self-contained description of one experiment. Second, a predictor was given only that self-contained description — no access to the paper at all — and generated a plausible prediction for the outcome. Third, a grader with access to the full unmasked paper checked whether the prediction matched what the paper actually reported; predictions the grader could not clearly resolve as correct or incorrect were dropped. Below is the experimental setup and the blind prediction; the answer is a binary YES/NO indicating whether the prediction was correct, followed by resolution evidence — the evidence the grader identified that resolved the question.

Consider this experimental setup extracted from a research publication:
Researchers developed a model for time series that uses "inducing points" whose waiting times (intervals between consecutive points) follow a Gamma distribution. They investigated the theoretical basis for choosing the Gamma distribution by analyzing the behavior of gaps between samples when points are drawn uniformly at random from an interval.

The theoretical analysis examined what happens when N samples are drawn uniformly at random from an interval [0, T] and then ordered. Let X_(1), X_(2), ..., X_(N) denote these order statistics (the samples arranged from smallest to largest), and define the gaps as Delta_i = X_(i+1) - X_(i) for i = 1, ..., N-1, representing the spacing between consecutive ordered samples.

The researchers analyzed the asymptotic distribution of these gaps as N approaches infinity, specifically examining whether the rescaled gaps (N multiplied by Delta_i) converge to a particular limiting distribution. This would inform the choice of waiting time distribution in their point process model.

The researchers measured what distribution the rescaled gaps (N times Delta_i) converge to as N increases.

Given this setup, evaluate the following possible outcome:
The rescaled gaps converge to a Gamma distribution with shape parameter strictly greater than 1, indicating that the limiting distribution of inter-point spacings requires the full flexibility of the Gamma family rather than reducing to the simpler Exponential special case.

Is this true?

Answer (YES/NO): NO